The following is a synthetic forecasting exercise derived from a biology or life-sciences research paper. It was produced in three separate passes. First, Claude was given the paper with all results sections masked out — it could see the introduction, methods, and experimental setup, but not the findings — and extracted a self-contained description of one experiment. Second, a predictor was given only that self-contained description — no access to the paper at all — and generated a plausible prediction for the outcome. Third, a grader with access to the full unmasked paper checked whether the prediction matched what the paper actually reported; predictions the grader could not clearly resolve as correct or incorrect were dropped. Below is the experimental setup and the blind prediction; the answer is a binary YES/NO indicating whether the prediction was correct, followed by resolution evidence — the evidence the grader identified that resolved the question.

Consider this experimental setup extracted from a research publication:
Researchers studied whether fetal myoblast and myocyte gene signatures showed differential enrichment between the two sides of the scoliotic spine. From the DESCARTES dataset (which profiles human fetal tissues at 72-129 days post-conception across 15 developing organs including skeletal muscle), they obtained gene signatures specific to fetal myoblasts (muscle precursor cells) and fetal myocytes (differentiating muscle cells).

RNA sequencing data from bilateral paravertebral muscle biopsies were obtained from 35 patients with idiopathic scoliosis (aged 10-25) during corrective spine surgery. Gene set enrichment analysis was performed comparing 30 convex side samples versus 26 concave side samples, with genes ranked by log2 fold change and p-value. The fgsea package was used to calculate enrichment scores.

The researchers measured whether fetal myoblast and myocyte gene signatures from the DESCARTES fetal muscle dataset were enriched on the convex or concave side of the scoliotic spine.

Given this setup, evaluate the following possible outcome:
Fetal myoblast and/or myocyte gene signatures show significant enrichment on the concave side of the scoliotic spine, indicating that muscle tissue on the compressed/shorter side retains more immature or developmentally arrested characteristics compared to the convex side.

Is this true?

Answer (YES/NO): NO